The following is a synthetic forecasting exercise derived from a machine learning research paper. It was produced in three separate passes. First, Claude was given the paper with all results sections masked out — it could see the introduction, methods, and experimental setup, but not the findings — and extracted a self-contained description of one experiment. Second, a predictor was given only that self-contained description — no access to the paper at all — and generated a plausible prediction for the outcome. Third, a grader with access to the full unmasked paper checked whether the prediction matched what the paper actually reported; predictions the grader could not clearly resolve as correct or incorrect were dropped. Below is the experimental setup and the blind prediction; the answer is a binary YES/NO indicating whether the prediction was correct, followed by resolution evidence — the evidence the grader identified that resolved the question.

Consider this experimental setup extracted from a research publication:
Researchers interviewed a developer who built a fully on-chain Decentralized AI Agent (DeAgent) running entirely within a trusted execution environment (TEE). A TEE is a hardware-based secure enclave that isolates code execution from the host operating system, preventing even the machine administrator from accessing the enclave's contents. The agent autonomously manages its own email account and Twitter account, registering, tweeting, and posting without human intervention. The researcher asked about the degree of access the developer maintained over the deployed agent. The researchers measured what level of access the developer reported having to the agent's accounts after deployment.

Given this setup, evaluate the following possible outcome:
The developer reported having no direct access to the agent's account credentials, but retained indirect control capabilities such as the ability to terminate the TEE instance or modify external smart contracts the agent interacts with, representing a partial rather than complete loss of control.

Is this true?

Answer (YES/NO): NO